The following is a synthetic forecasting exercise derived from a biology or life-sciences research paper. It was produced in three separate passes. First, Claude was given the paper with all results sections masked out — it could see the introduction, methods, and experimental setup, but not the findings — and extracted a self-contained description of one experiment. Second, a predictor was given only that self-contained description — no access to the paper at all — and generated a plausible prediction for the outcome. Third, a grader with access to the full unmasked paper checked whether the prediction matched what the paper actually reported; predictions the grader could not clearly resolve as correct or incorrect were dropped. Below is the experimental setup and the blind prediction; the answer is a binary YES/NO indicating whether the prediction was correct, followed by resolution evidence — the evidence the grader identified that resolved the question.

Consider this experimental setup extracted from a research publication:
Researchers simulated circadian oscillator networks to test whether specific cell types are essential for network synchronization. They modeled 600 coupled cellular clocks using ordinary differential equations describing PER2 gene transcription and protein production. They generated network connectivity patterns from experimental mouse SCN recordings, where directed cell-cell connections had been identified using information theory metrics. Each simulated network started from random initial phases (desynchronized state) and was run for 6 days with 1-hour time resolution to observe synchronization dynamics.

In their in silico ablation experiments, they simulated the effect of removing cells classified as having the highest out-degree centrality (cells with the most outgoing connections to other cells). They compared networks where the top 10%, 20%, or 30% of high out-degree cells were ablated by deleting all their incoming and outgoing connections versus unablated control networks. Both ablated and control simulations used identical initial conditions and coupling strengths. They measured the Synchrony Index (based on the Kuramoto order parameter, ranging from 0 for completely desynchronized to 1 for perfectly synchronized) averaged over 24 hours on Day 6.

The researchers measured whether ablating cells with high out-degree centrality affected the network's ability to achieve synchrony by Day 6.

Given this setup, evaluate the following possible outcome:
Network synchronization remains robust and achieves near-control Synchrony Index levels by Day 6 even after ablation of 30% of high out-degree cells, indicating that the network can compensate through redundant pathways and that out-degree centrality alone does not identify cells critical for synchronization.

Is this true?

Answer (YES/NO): NO